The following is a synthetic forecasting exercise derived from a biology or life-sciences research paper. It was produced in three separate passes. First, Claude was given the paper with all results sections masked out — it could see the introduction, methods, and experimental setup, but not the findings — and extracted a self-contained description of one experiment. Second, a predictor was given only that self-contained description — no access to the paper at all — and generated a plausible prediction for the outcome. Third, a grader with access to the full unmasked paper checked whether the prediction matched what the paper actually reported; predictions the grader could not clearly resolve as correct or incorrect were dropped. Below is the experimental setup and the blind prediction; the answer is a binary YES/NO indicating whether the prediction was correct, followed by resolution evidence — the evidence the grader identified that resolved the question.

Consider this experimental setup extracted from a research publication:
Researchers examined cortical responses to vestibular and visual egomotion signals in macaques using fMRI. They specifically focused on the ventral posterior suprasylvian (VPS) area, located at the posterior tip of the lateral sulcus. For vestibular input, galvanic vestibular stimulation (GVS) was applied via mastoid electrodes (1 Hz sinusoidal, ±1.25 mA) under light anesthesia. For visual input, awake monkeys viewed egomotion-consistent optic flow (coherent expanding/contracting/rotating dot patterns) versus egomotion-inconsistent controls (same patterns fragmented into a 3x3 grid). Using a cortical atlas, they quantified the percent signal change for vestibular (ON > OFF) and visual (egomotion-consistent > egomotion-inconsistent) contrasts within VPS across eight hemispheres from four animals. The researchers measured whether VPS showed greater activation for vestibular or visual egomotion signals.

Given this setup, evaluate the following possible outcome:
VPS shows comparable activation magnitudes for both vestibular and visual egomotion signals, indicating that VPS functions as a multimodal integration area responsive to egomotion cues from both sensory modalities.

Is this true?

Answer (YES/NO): NO